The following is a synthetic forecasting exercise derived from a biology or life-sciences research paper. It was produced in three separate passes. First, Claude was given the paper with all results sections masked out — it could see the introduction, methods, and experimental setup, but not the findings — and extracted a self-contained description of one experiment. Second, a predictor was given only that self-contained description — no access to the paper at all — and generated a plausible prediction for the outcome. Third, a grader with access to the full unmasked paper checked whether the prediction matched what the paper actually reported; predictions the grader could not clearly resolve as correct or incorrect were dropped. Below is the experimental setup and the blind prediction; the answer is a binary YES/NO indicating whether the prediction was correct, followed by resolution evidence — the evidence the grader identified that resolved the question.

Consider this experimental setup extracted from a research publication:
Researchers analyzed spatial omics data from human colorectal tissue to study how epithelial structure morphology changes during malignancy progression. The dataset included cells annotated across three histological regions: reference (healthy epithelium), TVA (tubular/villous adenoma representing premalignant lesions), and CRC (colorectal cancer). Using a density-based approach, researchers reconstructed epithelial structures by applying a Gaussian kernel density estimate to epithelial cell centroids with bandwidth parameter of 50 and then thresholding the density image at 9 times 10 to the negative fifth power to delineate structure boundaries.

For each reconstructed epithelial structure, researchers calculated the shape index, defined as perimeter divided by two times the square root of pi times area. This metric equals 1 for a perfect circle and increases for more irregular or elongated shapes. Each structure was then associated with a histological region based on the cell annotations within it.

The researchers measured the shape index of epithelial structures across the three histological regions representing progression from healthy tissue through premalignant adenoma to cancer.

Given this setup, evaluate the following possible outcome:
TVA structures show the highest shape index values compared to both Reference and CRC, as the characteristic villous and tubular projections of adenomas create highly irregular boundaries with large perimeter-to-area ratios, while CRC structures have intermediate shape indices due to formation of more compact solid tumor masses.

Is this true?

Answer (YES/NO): NO